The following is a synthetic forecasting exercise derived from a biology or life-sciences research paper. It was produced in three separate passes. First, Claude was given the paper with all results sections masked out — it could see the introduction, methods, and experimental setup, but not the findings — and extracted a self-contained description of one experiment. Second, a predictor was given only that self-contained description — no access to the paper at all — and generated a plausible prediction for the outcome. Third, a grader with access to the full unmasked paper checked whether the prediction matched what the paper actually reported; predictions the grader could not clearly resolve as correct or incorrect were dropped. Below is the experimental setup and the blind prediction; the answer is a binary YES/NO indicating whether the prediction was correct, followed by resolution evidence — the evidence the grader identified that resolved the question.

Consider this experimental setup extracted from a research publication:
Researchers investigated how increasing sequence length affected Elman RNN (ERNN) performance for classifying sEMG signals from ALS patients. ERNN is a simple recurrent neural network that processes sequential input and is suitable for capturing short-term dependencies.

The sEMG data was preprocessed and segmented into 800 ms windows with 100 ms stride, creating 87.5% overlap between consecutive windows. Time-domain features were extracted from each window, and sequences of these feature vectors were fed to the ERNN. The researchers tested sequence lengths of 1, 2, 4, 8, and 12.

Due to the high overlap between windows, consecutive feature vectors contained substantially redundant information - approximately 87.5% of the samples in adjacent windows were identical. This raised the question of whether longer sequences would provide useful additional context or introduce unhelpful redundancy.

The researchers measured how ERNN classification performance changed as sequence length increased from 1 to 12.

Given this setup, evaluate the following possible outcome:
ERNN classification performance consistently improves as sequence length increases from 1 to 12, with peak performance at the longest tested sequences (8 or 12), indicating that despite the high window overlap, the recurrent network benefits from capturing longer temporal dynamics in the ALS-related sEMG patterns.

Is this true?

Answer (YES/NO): NO